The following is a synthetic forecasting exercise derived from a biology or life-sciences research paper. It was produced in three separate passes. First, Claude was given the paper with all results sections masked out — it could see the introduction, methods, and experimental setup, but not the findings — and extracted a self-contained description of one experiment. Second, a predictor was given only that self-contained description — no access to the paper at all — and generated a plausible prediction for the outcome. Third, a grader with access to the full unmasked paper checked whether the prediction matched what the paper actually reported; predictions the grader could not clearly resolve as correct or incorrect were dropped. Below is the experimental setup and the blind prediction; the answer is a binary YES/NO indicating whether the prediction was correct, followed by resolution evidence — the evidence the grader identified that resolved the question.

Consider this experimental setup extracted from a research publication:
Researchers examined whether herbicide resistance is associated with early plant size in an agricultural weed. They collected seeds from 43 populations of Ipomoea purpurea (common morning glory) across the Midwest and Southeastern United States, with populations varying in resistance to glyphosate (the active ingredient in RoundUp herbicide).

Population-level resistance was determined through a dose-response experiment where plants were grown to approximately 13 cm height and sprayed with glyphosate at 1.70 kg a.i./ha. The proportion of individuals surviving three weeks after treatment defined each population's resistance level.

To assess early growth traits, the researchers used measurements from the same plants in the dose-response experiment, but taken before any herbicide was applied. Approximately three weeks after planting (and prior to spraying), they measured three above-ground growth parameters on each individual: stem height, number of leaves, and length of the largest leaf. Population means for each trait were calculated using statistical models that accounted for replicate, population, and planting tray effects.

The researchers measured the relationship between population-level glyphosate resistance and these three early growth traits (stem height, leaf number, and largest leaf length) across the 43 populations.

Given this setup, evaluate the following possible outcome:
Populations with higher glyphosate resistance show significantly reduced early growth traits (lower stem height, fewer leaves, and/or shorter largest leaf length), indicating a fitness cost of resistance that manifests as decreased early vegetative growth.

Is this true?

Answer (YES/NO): YES